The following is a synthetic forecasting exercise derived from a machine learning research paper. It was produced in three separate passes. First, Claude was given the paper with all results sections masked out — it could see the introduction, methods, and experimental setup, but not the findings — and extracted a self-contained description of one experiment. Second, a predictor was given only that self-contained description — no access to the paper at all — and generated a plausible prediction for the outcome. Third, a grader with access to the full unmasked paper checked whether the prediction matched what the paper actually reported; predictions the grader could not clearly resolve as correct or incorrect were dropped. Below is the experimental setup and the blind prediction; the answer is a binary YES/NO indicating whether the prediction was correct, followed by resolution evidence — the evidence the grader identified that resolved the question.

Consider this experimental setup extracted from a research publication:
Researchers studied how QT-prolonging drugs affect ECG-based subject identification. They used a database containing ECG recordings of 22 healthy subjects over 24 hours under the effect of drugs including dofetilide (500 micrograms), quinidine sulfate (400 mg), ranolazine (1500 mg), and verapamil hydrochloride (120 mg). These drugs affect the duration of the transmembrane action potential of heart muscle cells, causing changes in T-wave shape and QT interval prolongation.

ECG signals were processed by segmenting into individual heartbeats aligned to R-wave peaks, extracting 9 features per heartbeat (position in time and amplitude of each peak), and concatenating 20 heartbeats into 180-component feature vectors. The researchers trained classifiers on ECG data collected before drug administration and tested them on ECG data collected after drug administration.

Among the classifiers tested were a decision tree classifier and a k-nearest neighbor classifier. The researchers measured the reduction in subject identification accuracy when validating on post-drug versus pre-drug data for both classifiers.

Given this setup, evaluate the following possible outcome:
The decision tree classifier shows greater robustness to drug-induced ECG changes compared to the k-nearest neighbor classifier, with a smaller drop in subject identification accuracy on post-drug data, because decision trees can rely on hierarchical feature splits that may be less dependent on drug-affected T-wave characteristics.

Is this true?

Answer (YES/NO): NO